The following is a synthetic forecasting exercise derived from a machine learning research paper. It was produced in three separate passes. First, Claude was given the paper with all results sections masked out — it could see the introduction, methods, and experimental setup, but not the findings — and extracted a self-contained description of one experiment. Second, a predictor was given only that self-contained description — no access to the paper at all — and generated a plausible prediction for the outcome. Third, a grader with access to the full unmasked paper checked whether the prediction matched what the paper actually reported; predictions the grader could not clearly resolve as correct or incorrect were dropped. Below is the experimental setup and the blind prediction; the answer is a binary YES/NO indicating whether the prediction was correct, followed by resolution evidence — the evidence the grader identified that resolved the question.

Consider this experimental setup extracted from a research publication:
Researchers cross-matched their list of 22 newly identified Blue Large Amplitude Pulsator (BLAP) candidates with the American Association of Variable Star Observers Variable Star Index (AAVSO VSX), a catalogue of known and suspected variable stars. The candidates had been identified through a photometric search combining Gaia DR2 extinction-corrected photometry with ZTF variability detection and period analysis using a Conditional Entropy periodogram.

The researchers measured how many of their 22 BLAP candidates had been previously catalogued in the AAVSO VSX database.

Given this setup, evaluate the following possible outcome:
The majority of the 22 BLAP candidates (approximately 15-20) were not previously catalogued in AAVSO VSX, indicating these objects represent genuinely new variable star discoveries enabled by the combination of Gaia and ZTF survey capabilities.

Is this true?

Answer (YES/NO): YES